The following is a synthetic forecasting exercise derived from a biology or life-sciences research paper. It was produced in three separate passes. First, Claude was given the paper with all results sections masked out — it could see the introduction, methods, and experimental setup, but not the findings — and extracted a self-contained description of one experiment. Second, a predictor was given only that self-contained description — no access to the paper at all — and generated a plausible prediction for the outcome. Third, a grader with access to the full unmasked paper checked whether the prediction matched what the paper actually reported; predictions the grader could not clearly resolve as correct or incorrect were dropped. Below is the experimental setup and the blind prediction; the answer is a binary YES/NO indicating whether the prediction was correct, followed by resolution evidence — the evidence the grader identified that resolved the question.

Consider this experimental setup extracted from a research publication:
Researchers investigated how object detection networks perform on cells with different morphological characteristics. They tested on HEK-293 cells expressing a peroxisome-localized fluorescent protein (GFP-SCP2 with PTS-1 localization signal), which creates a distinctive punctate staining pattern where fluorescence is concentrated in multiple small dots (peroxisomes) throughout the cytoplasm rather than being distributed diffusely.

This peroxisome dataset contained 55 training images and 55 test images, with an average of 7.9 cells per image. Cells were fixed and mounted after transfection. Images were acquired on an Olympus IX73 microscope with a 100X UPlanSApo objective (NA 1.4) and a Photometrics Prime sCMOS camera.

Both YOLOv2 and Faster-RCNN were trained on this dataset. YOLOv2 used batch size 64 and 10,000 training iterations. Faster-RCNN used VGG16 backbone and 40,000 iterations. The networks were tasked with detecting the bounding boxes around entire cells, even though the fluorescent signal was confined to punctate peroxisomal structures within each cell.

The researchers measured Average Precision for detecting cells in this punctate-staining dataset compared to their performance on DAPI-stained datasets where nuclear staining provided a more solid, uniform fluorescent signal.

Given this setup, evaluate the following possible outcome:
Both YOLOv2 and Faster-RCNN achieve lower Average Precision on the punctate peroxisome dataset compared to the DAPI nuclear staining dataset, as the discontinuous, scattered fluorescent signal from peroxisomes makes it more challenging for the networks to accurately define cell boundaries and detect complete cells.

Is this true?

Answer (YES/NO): YES